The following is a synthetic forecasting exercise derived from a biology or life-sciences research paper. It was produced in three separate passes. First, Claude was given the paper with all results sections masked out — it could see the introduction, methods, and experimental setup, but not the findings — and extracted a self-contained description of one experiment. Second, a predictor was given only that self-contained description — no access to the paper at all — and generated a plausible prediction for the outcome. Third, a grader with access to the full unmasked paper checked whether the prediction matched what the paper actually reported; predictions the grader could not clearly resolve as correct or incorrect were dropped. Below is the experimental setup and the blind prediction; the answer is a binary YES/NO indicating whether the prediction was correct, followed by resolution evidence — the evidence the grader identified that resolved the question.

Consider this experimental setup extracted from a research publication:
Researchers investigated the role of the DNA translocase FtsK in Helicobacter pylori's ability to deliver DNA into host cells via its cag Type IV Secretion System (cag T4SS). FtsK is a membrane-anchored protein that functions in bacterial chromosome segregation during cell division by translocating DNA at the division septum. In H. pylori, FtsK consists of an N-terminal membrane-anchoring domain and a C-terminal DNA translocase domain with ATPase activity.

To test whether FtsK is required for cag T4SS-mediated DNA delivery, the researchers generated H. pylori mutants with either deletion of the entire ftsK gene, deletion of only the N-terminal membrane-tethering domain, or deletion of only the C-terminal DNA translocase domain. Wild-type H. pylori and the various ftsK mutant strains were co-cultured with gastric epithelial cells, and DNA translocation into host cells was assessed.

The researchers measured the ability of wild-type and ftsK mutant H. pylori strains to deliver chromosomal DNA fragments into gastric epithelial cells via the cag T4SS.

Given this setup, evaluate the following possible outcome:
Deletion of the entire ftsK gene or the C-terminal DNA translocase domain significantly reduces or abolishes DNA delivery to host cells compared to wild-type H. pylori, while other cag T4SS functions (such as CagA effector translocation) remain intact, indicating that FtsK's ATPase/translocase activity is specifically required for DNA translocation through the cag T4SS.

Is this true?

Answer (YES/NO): YES